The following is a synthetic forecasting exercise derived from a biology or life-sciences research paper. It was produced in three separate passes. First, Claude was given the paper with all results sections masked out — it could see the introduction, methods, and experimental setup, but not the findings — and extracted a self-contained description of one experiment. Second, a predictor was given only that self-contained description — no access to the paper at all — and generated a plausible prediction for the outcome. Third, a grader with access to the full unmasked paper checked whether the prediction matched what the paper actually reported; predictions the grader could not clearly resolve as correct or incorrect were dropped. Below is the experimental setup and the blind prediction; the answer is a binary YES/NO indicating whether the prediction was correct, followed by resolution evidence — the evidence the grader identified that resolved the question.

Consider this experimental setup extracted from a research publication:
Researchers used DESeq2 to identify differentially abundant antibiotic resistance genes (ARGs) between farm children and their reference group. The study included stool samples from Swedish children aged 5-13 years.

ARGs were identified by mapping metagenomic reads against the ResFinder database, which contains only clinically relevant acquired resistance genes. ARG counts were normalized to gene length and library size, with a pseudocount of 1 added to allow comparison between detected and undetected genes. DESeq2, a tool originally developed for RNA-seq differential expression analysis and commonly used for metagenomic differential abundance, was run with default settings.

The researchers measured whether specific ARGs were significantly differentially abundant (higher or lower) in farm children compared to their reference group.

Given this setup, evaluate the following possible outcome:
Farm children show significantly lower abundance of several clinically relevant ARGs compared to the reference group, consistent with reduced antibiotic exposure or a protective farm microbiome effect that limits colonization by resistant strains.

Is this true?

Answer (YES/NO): NO